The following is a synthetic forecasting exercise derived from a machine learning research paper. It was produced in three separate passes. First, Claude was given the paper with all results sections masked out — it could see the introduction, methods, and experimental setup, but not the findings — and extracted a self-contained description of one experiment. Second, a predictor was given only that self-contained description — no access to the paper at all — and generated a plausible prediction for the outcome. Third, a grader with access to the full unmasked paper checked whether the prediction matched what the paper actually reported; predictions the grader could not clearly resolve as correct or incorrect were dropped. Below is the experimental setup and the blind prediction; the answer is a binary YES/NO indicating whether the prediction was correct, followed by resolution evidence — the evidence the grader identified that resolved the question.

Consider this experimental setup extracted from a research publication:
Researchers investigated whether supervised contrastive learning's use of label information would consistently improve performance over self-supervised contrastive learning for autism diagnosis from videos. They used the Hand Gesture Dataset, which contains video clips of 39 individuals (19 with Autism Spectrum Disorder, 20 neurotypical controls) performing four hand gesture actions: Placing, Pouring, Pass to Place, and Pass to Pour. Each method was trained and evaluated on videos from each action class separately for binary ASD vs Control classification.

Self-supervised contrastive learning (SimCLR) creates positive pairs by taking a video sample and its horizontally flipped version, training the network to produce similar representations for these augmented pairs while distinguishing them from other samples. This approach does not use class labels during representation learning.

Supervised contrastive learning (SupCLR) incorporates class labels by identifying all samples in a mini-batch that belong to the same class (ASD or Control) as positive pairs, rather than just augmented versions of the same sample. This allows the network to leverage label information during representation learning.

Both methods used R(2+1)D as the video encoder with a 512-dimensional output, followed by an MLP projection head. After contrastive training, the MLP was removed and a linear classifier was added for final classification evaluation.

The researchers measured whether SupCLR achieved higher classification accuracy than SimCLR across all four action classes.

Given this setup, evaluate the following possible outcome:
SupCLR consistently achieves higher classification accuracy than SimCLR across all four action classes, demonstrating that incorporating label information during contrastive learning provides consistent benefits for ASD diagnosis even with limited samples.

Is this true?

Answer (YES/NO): NO